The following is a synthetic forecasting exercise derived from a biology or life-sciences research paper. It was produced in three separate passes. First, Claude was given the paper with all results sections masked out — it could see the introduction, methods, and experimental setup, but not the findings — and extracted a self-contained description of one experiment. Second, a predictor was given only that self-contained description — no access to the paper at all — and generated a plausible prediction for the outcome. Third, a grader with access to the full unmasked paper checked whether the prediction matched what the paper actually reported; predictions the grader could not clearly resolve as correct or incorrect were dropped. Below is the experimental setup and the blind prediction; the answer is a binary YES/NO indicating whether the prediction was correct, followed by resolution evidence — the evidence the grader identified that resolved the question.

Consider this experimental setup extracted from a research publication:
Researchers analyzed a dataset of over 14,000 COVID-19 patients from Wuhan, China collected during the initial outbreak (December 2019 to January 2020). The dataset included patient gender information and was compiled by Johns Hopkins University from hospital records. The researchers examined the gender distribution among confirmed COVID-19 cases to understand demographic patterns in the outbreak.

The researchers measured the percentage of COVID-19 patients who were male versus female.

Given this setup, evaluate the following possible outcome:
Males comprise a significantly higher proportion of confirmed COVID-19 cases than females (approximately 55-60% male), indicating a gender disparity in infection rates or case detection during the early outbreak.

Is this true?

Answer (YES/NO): YES